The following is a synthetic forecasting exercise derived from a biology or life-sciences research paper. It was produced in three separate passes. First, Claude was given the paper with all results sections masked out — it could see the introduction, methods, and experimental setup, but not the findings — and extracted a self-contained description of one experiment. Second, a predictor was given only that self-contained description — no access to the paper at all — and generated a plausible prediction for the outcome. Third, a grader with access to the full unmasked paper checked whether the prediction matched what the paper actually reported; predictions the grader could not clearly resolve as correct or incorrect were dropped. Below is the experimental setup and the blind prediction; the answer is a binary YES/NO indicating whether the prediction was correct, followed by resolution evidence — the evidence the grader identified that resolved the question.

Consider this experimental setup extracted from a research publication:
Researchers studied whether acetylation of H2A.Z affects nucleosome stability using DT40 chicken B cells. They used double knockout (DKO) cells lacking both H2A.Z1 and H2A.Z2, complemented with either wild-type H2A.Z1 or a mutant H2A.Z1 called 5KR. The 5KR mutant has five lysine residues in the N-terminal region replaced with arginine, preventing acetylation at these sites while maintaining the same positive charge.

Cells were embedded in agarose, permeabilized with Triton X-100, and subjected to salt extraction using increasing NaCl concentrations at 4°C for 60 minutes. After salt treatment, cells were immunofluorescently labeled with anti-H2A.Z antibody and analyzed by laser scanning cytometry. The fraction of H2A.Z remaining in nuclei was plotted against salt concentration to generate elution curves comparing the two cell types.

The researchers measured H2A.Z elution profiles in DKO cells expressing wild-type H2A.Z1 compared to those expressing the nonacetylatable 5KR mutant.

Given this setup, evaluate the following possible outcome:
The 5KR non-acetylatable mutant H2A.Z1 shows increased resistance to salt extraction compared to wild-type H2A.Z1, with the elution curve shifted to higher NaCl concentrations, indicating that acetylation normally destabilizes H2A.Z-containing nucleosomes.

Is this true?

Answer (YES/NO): NO